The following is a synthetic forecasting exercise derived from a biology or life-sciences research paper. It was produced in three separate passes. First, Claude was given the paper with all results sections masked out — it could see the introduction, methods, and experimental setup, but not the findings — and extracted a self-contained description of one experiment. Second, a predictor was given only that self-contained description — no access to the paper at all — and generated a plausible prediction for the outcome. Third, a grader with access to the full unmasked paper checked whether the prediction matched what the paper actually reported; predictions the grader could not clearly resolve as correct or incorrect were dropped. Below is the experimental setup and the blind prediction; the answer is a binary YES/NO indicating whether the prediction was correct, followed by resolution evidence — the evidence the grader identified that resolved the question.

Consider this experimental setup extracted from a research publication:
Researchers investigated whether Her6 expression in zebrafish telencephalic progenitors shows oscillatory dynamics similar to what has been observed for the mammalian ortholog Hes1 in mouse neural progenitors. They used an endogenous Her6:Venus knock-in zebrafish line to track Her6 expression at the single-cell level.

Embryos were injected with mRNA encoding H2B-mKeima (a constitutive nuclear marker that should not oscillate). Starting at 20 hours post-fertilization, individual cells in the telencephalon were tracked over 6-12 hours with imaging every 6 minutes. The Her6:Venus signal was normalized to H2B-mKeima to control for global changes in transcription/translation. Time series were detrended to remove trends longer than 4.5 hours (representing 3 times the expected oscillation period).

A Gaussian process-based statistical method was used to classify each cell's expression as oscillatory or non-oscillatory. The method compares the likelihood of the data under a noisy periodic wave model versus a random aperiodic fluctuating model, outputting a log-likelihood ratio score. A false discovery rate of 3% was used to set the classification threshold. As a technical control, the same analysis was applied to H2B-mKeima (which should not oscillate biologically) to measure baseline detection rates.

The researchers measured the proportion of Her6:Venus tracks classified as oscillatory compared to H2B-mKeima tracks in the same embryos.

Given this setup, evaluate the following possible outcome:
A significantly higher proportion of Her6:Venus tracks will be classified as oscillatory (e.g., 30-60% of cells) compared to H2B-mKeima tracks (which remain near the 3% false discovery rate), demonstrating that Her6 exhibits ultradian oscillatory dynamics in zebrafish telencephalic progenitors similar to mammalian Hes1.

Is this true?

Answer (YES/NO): NO